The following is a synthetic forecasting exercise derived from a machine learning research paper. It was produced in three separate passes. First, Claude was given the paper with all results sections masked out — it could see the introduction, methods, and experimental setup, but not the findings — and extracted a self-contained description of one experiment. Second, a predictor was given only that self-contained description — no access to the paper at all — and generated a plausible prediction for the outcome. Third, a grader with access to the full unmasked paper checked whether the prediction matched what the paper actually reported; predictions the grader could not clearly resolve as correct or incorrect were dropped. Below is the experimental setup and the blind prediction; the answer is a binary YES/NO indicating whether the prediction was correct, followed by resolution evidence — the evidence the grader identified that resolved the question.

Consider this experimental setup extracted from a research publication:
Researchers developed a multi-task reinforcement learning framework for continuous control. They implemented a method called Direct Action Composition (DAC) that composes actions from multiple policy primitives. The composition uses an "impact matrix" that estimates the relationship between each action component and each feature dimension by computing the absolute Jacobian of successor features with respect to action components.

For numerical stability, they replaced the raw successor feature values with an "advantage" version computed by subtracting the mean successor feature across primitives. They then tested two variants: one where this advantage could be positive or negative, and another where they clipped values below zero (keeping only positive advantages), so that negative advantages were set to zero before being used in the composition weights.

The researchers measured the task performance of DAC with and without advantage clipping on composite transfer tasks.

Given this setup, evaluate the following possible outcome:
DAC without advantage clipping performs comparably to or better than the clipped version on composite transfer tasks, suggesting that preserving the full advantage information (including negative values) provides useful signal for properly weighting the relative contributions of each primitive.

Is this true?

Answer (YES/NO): NO